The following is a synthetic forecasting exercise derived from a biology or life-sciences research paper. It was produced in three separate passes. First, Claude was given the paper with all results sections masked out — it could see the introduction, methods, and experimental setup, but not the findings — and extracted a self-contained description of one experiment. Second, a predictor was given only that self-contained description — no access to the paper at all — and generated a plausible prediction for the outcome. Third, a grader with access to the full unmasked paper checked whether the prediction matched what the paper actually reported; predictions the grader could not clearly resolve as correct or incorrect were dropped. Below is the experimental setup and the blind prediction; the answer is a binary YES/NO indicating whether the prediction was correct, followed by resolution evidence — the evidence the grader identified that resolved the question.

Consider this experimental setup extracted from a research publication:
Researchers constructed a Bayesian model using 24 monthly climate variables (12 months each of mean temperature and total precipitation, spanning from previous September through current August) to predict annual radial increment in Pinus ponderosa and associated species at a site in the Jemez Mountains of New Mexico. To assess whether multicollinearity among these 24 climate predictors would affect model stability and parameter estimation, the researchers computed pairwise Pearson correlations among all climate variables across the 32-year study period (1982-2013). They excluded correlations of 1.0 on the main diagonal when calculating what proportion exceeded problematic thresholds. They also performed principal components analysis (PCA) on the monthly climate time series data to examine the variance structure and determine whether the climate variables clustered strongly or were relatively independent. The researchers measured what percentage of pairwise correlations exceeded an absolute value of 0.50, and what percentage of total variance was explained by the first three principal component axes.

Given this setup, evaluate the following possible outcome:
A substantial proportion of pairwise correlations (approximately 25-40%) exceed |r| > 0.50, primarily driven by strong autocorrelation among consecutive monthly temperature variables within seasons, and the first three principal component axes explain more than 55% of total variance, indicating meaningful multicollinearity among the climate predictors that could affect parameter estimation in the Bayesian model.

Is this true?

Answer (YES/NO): NO